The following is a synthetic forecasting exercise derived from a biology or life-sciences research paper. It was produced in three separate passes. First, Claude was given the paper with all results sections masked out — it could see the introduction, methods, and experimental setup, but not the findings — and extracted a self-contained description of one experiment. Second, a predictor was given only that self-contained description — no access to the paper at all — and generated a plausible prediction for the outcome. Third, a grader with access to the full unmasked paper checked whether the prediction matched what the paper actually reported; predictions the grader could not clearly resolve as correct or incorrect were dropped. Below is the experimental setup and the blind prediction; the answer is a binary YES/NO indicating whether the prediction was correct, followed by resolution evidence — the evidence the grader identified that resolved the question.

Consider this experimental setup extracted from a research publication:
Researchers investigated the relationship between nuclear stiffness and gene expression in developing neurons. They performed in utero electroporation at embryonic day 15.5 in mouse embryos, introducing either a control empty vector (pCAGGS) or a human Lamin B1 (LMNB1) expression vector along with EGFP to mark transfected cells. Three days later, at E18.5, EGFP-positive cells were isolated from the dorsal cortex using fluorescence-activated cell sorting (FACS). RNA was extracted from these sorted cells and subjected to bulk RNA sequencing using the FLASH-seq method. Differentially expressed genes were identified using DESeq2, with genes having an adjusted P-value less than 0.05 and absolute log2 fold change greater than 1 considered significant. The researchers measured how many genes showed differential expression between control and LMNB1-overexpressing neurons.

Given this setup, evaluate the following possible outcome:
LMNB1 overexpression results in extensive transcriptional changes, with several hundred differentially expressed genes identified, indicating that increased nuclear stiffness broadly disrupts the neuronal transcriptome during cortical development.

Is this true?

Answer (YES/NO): NO